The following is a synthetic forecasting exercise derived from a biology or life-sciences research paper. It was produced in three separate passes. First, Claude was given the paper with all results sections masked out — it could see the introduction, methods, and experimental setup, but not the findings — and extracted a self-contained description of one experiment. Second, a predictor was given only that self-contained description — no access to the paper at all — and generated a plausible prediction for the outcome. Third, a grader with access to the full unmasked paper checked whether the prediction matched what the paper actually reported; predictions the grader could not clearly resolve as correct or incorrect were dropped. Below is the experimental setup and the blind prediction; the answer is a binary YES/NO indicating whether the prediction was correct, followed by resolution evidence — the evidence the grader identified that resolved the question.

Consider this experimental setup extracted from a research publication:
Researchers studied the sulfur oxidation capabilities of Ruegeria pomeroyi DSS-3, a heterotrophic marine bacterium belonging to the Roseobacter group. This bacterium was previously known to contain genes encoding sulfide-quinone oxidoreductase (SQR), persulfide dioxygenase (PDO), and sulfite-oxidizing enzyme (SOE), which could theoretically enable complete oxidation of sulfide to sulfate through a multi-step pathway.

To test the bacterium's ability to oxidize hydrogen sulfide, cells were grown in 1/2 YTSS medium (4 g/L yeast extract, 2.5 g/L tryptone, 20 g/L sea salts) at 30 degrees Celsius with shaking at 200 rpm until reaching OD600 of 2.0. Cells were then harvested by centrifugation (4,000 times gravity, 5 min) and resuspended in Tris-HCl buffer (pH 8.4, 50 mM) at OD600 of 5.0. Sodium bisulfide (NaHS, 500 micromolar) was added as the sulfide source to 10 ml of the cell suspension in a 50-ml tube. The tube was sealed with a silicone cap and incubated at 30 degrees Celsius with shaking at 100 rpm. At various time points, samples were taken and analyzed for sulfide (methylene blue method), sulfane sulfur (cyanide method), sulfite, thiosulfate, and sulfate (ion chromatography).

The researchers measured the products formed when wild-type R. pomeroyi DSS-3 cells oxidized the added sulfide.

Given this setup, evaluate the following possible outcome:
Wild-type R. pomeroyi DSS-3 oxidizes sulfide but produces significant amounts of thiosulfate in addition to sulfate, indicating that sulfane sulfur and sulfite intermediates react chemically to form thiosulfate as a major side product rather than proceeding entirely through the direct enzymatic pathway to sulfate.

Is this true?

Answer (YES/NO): YES